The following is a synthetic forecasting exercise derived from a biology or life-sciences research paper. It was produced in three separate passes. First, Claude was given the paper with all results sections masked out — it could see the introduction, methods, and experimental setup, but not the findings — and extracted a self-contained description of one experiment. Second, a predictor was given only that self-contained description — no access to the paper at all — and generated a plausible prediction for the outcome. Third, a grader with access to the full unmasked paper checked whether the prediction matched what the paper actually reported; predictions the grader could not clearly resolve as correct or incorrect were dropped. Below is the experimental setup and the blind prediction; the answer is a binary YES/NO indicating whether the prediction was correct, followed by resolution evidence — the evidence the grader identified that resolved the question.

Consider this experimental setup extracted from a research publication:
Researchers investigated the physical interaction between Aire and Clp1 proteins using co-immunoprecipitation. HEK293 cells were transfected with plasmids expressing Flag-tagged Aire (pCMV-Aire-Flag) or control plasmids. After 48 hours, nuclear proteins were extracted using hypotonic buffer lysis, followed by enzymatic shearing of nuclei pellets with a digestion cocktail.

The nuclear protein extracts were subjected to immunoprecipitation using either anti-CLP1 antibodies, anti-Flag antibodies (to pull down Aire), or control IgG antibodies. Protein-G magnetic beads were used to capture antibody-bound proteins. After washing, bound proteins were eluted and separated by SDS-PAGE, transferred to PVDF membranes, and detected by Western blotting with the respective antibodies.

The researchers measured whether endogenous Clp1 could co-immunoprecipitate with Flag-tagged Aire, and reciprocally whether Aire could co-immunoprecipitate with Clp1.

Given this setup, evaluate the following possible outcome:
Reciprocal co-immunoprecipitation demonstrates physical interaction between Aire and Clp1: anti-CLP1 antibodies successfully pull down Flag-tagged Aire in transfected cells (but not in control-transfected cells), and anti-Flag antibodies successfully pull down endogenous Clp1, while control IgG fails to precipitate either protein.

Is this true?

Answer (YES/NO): NO